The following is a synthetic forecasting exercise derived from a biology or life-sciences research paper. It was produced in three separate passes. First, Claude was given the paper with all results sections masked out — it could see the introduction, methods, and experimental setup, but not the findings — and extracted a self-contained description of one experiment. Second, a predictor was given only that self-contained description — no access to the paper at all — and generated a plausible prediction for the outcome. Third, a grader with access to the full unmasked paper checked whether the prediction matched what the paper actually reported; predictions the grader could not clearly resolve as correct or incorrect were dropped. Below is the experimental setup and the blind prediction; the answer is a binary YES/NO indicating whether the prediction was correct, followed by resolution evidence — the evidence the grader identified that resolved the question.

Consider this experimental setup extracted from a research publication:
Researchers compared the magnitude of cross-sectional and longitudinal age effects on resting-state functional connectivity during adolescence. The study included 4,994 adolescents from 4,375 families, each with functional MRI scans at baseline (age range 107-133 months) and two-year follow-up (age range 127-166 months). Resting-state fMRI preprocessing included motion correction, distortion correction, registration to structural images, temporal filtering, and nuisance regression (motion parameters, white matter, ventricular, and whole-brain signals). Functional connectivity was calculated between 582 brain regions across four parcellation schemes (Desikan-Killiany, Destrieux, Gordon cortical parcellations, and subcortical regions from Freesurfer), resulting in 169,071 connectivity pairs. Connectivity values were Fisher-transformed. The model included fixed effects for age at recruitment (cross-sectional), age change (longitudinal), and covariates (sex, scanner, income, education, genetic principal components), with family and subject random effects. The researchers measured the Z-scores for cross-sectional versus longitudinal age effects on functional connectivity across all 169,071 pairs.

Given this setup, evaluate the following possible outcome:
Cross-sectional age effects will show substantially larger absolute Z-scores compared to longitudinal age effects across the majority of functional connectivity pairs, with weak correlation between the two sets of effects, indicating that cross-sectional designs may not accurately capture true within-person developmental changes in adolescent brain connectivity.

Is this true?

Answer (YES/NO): NO